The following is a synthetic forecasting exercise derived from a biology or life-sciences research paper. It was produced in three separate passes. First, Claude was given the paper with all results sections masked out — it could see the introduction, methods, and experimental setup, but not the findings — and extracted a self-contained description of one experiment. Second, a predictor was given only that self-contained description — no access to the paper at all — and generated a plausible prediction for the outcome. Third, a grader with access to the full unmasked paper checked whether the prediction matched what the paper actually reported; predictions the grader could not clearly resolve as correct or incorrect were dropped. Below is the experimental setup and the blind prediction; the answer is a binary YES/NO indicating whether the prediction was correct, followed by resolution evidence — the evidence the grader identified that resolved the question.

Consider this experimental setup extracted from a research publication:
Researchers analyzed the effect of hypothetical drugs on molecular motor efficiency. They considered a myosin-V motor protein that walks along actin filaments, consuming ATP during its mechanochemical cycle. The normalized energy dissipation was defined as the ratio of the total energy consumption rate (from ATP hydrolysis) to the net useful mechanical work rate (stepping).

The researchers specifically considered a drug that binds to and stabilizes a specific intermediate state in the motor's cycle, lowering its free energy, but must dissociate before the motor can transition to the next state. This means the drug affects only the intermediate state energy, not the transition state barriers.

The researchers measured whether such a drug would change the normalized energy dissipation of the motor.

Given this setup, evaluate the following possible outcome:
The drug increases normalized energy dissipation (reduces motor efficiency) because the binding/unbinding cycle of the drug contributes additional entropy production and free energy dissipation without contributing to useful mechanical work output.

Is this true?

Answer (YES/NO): NO